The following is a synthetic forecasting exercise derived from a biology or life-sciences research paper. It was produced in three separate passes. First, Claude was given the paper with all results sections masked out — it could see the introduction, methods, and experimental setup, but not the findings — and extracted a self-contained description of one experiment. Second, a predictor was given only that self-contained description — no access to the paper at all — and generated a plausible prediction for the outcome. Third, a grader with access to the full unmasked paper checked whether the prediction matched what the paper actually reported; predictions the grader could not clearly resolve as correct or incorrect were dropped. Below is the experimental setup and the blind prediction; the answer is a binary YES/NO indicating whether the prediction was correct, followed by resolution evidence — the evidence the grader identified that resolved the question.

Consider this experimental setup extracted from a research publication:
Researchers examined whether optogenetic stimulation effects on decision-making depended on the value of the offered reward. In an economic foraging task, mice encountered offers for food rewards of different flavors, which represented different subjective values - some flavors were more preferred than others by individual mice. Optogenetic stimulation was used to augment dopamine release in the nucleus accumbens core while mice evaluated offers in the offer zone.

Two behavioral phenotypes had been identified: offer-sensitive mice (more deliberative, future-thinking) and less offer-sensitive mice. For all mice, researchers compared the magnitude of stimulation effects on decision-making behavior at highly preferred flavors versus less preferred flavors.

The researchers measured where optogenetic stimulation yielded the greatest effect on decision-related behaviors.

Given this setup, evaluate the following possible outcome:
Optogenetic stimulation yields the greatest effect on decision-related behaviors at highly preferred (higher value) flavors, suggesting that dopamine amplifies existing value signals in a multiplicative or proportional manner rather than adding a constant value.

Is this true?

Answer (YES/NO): NO